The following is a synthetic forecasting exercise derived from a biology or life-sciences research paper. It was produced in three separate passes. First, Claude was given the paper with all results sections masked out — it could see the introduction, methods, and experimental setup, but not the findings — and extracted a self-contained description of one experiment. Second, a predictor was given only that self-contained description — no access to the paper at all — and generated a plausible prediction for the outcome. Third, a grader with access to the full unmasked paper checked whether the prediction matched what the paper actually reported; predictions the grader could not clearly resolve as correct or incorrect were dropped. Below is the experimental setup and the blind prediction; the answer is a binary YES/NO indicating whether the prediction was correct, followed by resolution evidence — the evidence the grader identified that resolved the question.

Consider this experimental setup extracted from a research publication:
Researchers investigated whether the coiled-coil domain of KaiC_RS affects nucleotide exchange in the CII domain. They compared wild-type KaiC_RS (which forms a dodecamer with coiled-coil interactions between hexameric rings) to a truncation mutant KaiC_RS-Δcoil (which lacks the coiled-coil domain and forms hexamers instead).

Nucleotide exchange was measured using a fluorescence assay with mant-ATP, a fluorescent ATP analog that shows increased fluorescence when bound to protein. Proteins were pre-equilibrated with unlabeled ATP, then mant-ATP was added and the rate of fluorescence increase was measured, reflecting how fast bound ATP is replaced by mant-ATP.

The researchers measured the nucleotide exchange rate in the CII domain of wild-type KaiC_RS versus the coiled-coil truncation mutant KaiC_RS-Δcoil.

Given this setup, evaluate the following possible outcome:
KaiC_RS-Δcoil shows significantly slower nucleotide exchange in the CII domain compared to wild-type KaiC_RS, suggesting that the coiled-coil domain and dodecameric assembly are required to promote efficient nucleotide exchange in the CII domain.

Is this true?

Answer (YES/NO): NO